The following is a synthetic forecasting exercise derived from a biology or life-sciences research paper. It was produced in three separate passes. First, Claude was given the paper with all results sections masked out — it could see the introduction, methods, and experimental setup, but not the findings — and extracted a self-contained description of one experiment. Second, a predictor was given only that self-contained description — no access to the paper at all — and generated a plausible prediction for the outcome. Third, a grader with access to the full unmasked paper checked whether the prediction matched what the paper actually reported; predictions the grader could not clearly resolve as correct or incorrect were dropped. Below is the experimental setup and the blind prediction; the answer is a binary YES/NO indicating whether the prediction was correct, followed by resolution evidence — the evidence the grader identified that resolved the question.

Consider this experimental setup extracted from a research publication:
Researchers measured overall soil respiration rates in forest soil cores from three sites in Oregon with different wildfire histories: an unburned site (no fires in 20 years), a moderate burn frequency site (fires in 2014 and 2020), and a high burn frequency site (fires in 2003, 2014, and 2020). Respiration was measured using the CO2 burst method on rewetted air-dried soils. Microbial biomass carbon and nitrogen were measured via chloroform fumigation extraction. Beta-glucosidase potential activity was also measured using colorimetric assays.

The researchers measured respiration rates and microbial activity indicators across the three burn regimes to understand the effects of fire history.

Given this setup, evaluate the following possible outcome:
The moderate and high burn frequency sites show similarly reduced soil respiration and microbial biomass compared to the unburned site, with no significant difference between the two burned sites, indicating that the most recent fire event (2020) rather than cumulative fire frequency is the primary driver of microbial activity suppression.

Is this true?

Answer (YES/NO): NO